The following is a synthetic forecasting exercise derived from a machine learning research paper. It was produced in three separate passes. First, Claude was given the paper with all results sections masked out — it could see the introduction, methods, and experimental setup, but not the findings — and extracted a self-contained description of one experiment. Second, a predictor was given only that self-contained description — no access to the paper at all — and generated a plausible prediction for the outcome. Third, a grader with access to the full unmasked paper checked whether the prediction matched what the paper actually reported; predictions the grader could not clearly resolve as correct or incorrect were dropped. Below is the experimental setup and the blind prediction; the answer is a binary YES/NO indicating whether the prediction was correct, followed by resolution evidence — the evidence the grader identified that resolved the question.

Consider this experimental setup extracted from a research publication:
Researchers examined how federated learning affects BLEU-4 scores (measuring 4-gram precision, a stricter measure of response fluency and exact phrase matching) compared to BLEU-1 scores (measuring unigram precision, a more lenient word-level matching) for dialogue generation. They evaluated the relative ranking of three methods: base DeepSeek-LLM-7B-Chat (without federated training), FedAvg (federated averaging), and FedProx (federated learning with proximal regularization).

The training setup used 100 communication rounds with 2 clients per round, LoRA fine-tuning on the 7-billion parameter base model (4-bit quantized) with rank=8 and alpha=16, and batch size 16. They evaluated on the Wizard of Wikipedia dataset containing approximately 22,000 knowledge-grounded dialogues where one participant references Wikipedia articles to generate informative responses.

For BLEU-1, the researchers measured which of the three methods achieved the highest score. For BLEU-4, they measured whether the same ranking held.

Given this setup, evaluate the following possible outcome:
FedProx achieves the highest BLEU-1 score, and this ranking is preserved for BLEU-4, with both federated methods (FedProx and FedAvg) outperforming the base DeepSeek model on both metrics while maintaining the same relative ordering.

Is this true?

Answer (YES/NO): NO